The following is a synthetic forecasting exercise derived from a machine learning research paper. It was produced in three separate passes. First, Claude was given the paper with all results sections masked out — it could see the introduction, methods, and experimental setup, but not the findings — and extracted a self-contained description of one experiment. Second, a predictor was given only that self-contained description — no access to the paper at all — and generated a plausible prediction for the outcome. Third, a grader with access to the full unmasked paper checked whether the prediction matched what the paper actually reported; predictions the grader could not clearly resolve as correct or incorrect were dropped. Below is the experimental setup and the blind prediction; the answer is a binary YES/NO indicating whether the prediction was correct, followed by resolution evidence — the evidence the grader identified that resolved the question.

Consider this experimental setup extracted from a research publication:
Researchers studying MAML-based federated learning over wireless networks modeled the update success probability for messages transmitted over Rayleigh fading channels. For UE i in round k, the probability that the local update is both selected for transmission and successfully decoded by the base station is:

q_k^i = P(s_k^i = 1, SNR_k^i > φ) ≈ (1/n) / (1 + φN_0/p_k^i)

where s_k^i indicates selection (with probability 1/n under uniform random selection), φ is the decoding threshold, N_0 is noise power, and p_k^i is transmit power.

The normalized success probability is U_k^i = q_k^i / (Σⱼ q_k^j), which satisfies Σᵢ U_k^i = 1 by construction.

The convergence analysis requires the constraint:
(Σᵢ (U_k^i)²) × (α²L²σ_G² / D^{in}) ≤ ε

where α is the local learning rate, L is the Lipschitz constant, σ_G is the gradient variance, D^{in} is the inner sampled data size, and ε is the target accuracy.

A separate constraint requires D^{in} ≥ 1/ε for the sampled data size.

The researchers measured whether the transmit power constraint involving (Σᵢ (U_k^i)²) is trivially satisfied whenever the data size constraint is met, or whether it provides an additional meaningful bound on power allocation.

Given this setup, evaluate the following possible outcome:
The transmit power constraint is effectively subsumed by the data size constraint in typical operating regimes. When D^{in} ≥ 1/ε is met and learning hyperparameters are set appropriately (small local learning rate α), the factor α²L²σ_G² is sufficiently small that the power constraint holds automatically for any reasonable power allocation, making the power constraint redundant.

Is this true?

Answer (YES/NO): YES